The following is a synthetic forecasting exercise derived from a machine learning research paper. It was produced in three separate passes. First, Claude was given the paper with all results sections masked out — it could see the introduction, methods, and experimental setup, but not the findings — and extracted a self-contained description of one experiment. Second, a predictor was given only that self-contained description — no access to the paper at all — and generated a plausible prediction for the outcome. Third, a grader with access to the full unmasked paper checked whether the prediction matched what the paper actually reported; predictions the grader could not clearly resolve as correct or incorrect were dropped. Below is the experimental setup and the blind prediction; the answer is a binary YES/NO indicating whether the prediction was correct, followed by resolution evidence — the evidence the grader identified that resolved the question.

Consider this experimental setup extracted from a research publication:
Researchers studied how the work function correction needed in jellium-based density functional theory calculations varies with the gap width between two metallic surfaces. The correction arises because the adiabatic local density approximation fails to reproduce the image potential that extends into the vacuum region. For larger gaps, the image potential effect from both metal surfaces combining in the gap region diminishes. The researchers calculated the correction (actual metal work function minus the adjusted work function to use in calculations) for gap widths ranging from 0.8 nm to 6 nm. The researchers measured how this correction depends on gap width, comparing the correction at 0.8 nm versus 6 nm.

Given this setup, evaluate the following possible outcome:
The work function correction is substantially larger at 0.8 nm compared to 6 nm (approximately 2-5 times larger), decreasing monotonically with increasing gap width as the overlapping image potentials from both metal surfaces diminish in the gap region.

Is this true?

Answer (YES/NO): YES